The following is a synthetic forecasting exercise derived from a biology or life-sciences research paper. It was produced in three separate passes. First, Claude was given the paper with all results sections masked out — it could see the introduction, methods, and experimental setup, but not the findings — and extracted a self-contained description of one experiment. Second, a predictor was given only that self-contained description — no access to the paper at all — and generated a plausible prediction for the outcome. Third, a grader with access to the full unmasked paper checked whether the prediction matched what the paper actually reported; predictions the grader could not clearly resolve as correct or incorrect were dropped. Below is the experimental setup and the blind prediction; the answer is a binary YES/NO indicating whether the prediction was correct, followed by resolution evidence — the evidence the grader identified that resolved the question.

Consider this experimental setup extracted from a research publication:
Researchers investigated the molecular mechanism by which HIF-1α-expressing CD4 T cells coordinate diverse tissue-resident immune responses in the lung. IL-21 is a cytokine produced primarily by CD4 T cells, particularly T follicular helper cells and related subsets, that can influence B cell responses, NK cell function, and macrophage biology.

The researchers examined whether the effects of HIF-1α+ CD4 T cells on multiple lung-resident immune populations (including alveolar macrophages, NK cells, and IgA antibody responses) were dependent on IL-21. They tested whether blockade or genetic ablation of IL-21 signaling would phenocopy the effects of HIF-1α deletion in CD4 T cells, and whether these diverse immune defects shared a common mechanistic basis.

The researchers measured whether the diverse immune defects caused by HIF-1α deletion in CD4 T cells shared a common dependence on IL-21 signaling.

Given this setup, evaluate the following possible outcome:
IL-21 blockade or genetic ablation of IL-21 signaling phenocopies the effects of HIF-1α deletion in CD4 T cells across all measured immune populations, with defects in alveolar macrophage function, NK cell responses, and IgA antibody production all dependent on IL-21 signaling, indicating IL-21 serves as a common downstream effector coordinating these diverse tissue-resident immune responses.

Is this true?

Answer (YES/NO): YES